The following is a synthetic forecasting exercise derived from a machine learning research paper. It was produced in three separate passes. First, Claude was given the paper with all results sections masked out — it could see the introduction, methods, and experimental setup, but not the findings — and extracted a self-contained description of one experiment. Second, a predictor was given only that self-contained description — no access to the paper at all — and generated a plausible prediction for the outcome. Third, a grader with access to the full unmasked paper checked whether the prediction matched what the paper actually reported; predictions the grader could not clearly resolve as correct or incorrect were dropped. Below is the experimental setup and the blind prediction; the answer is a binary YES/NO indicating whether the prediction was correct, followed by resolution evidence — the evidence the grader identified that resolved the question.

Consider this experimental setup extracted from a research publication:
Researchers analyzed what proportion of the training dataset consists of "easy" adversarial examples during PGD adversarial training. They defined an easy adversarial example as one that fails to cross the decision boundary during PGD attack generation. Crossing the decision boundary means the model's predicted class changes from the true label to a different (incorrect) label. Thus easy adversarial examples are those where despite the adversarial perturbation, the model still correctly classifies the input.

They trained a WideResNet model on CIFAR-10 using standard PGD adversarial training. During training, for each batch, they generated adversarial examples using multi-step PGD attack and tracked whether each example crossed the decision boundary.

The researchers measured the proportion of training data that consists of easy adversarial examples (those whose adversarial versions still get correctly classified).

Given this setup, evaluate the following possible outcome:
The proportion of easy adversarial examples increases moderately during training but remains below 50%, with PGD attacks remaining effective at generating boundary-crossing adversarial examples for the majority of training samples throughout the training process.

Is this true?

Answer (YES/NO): NO